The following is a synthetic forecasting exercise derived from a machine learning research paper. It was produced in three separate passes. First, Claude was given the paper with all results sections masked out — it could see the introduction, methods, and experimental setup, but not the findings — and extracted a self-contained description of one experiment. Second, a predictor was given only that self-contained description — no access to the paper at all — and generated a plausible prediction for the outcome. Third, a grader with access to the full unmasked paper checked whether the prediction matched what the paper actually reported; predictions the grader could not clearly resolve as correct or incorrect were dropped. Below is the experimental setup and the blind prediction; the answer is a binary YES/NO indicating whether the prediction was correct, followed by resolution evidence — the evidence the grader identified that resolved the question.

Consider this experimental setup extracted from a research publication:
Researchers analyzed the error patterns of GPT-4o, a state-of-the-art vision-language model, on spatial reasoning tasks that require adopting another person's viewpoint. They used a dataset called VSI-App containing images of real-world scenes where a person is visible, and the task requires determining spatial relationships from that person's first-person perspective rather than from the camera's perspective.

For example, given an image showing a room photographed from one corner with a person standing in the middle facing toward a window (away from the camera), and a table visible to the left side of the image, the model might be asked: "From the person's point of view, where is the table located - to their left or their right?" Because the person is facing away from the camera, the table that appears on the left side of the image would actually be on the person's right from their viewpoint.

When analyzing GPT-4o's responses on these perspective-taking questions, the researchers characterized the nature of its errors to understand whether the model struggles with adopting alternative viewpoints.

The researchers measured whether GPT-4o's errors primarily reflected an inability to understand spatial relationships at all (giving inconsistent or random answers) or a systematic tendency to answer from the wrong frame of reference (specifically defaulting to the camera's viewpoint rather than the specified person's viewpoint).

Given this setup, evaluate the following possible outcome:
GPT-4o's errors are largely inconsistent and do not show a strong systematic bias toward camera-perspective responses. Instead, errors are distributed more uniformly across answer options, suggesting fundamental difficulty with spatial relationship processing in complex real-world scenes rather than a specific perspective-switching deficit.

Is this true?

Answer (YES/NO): NO